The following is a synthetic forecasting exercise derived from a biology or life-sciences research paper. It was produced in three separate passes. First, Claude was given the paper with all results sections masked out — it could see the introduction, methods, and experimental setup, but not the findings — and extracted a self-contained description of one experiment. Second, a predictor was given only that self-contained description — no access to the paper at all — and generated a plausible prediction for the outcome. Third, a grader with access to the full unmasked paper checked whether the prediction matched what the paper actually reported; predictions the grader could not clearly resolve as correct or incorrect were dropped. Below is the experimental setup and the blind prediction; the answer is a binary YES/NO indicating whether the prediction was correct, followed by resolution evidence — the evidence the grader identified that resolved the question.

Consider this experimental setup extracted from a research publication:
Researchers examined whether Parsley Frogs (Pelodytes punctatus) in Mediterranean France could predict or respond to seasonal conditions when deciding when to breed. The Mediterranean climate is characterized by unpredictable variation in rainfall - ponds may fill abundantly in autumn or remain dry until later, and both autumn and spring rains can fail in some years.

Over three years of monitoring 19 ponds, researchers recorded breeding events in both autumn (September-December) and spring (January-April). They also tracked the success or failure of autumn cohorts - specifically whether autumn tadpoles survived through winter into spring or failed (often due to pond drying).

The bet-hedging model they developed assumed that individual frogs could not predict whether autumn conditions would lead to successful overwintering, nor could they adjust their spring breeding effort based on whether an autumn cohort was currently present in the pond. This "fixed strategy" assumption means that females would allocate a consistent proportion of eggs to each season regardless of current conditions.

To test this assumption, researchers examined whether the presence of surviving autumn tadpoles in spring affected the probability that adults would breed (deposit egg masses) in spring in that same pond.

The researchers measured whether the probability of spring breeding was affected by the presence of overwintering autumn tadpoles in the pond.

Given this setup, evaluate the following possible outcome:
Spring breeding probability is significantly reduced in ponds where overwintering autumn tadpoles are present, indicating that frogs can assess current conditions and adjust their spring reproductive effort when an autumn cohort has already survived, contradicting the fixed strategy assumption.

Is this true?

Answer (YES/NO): NO